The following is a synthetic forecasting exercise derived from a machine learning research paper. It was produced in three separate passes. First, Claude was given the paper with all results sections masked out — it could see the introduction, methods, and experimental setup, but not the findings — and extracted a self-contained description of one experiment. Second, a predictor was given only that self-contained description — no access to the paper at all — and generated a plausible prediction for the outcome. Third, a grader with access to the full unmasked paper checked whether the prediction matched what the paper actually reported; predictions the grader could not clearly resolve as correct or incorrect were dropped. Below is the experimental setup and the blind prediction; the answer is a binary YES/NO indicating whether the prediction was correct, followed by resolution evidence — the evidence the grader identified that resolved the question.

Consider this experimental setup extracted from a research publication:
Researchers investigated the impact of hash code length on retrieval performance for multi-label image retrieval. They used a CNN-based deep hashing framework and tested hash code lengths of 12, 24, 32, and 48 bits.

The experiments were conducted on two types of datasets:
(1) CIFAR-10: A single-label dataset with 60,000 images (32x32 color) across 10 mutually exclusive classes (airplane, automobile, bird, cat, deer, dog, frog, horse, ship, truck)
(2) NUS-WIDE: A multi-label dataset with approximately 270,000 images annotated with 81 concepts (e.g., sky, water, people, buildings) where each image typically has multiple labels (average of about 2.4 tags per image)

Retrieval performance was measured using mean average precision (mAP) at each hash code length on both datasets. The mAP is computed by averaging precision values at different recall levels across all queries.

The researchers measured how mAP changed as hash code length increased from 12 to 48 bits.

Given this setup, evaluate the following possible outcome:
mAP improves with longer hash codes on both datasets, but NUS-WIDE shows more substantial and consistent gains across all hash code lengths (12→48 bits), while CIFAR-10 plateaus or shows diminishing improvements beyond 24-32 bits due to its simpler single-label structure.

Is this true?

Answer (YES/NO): NO